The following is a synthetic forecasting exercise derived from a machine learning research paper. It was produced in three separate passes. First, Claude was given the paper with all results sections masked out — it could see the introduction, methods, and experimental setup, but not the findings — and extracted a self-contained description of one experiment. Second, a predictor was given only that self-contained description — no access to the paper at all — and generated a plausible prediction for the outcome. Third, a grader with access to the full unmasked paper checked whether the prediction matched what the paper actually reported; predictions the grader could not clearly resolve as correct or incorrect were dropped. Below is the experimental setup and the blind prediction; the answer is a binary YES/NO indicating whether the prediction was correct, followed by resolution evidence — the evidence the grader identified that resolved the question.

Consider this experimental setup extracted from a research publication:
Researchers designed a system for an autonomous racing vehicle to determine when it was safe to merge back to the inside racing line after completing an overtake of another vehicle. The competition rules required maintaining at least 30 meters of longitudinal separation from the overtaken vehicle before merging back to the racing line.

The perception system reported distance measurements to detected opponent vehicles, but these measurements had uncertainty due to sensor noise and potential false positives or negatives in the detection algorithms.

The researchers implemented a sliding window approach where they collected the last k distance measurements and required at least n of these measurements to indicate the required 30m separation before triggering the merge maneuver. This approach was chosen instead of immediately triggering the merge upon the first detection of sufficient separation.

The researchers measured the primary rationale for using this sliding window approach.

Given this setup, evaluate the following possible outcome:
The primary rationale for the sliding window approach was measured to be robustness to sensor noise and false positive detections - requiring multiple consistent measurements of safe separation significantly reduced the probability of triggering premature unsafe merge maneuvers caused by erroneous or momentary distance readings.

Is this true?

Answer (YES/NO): YES